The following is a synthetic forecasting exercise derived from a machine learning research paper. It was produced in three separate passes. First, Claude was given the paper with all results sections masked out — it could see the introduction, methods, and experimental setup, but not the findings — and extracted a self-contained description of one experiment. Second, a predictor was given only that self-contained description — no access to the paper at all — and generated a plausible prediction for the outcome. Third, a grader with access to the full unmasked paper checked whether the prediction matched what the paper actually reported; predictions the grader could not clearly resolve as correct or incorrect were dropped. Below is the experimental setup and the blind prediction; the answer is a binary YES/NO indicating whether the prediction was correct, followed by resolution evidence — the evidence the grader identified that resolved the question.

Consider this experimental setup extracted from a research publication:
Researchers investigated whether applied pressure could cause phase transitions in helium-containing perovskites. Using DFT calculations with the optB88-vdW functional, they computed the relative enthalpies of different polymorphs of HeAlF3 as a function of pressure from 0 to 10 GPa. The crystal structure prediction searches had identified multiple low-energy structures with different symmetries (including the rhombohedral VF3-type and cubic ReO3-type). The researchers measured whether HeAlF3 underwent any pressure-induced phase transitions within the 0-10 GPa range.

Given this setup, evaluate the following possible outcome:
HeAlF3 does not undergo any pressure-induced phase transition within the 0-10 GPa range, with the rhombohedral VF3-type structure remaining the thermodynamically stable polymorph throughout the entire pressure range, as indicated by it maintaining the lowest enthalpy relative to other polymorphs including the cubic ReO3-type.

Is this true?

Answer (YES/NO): YES